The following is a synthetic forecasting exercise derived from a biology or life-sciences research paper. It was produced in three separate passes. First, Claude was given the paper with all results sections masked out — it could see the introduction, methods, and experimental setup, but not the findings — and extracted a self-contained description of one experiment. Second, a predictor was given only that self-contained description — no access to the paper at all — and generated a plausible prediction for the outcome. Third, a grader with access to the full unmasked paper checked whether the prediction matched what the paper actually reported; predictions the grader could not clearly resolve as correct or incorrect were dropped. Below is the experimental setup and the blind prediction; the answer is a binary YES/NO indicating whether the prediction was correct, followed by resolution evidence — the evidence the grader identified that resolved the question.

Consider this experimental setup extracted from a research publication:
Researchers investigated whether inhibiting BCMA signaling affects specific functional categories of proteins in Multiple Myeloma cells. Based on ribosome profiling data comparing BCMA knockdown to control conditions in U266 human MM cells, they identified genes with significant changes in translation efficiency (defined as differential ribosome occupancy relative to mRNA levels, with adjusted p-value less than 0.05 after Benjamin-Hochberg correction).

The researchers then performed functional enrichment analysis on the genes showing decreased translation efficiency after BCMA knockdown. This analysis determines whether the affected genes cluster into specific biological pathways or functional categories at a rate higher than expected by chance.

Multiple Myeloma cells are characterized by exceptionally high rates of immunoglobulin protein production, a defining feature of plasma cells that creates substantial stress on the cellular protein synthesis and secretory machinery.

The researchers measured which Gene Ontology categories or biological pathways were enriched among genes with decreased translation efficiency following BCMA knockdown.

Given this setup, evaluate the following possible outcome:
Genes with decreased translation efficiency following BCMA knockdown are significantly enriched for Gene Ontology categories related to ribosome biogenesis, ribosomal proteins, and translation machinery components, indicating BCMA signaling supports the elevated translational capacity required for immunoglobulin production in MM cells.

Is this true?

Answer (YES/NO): YES